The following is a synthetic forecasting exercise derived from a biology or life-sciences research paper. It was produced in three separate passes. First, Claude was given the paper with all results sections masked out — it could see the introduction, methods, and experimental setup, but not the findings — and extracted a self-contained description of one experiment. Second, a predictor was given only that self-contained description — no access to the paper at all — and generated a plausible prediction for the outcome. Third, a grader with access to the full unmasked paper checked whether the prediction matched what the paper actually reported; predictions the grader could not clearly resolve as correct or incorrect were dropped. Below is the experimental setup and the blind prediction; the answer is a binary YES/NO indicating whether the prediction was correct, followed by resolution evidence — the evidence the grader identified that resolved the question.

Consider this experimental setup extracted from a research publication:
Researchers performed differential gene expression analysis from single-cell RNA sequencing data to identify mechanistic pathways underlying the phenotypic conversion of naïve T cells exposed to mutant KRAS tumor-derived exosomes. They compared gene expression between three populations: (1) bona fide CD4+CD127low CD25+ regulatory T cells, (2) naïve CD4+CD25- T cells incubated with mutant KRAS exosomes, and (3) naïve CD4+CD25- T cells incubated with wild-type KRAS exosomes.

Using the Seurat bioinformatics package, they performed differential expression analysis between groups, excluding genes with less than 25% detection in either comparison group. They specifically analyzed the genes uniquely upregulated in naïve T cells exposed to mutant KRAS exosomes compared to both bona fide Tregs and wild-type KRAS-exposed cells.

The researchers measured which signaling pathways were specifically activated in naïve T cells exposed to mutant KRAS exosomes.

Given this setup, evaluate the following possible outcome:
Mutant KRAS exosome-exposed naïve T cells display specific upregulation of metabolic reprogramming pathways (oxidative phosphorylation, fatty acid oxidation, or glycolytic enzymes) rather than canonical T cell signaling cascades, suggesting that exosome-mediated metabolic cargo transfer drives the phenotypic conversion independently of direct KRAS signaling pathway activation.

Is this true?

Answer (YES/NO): NO